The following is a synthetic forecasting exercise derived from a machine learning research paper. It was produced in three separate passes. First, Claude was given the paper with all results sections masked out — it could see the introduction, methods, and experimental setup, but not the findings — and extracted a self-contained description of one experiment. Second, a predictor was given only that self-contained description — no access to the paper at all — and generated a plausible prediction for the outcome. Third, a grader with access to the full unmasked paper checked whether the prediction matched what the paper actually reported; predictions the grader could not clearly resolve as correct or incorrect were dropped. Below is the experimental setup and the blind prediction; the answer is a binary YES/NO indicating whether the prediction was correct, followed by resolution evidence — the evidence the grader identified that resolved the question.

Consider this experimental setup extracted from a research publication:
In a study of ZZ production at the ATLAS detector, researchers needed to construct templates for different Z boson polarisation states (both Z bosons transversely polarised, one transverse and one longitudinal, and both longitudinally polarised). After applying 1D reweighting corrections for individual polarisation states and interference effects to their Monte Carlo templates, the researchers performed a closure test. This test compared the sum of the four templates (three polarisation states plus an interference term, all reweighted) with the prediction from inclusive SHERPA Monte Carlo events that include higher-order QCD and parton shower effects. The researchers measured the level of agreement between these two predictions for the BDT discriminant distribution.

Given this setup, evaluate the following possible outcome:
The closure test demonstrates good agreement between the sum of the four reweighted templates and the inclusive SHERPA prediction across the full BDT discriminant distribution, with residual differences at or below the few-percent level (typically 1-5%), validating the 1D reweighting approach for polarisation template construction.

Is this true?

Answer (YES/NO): NO